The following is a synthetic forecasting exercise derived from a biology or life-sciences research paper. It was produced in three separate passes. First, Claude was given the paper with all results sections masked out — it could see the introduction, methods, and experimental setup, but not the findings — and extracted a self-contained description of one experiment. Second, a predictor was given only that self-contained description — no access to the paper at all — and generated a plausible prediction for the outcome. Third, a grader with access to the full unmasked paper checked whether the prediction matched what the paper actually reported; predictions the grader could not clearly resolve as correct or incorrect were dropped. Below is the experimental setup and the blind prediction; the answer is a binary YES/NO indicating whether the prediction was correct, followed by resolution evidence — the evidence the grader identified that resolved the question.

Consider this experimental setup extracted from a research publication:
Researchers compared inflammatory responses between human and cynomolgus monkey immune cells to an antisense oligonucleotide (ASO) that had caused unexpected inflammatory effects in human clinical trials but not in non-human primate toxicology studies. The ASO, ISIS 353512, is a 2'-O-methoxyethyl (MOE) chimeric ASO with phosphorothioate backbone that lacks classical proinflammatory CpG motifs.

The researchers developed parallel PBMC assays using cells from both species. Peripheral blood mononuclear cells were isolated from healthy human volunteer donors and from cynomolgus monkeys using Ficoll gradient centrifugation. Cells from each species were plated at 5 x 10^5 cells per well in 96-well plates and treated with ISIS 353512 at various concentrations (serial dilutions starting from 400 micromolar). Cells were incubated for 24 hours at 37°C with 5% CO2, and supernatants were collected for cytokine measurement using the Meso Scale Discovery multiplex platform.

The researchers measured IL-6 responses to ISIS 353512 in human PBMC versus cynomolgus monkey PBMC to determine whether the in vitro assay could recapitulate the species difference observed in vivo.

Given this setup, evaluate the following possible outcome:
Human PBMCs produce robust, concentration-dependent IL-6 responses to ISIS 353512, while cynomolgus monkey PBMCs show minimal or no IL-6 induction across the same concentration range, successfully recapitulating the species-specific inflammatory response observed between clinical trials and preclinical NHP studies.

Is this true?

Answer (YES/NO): YES